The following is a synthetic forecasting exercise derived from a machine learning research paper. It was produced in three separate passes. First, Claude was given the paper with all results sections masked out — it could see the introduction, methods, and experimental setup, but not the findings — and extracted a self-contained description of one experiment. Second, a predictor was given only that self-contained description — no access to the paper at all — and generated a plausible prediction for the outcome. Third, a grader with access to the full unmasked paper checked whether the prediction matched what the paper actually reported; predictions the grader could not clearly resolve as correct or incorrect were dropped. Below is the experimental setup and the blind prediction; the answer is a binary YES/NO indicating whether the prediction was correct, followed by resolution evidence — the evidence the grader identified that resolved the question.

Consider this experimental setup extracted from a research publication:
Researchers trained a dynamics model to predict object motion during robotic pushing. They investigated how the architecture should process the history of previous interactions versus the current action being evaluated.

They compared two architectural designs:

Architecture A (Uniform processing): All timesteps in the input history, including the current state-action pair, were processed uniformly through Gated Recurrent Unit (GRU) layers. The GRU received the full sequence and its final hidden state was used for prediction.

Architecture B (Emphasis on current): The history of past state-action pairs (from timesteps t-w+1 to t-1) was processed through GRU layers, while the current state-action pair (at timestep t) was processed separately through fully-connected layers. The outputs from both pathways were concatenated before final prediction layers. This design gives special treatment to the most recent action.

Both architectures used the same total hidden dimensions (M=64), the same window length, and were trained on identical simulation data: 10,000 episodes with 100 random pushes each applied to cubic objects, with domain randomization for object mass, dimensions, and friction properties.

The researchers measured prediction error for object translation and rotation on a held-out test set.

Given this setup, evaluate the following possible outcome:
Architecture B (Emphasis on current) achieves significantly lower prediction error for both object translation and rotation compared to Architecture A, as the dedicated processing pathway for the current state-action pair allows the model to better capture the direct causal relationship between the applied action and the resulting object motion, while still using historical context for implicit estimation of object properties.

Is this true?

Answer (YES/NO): YES